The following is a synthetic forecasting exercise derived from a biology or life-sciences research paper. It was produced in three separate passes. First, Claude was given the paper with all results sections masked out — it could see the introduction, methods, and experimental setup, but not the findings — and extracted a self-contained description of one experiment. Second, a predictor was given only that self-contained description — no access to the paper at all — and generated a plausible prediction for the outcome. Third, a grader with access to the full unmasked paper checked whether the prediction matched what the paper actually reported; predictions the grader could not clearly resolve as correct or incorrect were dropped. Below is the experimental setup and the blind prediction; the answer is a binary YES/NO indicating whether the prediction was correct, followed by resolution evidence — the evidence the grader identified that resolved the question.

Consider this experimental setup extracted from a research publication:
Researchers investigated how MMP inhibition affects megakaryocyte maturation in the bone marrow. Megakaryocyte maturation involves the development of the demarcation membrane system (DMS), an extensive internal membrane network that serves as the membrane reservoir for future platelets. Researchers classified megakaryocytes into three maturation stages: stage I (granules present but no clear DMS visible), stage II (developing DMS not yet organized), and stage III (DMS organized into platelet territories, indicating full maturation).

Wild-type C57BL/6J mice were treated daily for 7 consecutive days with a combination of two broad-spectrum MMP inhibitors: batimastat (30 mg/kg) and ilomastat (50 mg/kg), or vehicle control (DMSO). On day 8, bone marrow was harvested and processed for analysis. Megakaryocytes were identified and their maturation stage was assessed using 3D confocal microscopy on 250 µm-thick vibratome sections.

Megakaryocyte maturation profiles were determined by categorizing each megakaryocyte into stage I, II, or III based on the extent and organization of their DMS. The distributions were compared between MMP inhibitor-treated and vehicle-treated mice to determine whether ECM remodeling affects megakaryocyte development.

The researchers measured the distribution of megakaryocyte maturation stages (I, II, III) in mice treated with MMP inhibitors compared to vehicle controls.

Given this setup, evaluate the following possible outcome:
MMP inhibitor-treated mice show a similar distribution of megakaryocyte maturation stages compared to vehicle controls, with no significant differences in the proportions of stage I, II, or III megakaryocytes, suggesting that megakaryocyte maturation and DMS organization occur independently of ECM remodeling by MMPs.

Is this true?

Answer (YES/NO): NO